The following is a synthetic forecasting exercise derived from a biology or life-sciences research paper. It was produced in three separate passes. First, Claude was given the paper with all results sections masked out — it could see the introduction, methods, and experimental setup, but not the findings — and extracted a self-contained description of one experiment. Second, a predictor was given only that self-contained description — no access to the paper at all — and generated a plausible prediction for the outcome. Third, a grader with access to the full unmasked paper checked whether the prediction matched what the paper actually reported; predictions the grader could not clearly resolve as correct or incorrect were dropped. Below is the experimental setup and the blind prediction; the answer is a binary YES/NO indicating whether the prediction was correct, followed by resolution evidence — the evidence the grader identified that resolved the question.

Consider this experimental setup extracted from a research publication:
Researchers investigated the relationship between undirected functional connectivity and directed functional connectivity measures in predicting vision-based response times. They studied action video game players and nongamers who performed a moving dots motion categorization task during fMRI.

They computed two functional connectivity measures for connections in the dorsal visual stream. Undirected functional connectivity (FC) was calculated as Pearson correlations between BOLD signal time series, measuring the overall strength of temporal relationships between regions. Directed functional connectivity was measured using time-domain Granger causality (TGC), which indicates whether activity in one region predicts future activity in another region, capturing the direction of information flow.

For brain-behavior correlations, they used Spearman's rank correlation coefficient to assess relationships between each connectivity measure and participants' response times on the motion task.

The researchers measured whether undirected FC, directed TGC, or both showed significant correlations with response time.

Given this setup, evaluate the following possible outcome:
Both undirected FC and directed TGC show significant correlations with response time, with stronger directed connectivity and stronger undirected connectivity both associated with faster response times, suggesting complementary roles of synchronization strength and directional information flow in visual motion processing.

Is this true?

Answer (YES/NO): YES